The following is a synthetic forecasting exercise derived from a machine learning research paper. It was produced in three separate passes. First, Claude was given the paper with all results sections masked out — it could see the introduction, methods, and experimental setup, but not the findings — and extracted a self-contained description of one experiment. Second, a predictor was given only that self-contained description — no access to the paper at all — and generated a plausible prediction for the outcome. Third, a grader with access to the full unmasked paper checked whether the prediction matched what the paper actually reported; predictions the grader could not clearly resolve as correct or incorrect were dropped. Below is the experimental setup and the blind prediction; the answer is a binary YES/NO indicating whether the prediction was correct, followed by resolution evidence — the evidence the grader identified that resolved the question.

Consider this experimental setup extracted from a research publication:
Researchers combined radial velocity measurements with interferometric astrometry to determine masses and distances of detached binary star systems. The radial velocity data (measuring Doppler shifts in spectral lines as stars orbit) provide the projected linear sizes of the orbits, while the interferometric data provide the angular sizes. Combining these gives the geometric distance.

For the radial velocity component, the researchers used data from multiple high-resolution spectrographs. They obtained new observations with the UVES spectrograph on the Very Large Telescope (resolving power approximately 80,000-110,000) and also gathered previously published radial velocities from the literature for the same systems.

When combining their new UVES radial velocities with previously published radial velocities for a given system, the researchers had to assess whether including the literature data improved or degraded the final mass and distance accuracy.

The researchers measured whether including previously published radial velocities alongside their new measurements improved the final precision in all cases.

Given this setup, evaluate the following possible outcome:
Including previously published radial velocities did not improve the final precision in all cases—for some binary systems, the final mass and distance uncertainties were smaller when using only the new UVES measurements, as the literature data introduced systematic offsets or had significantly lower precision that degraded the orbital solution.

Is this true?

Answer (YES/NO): YES